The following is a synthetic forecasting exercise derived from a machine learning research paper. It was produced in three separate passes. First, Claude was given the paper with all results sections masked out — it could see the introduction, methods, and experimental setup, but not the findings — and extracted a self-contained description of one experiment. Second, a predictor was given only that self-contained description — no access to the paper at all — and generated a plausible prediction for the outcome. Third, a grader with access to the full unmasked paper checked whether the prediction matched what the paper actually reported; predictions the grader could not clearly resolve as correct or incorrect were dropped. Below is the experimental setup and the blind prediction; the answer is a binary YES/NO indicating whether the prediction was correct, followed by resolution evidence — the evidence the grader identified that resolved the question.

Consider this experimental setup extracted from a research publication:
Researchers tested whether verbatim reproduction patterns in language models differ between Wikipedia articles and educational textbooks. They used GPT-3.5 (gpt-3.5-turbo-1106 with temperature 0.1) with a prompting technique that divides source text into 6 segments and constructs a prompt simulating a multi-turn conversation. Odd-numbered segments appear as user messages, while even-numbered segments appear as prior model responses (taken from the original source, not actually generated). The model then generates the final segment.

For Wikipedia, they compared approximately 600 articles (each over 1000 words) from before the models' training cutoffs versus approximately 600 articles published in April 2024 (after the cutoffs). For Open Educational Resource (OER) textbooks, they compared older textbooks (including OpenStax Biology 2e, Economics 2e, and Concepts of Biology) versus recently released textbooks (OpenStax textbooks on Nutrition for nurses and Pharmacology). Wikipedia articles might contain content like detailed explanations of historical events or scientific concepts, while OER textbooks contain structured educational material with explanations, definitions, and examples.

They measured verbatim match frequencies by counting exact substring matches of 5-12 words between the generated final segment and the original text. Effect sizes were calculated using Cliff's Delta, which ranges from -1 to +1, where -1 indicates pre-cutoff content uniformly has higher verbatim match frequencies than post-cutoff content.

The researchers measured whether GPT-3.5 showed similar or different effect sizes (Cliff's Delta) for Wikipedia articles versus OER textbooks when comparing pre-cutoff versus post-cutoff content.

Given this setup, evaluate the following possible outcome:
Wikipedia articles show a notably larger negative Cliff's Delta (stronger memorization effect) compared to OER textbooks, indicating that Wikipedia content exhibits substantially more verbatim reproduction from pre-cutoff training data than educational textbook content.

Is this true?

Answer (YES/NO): NO